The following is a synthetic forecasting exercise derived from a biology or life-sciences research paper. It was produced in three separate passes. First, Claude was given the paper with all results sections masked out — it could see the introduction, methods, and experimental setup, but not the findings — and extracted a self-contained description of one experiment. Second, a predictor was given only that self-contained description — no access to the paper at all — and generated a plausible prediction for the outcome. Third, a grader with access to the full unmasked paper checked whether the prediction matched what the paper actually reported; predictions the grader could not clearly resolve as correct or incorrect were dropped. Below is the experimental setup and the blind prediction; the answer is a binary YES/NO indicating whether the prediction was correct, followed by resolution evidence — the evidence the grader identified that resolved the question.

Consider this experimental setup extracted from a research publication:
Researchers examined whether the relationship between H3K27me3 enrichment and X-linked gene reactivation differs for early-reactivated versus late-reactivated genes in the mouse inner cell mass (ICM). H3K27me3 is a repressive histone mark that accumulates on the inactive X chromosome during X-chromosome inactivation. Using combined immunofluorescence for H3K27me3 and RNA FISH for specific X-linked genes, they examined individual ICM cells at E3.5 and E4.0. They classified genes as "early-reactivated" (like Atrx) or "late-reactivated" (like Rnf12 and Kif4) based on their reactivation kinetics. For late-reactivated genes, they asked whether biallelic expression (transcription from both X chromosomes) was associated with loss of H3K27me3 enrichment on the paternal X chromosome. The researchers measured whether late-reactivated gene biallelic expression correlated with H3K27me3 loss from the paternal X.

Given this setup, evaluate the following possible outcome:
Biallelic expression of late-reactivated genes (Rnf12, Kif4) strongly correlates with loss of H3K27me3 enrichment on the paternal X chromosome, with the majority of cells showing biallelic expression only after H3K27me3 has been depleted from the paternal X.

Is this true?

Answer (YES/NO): YES